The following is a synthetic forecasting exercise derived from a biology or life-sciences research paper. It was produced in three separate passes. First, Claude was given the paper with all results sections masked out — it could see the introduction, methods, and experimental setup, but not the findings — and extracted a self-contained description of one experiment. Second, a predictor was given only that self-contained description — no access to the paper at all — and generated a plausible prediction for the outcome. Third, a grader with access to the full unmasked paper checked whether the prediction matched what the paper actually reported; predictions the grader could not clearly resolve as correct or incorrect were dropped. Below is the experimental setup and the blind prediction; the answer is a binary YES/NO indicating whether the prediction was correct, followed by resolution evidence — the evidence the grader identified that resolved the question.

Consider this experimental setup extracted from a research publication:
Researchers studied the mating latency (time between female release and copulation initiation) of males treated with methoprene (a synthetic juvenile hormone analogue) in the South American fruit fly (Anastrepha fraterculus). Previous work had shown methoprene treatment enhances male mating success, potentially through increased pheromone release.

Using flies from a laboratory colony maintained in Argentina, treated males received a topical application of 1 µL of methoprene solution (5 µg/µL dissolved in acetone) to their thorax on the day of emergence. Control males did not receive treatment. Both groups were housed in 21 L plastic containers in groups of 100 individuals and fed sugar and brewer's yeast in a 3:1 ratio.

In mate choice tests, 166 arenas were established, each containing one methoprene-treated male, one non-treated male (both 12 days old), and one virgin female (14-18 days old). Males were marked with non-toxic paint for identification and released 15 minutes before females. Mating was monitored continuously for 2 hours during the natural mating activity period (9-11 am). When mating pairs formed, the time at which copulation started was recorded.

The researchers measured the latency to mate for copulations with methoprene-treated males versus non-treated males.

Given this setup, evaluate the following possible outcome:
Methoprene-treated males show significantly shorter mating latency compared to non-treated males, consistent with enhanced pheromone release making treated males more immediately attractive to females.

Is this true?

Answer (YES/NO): NO